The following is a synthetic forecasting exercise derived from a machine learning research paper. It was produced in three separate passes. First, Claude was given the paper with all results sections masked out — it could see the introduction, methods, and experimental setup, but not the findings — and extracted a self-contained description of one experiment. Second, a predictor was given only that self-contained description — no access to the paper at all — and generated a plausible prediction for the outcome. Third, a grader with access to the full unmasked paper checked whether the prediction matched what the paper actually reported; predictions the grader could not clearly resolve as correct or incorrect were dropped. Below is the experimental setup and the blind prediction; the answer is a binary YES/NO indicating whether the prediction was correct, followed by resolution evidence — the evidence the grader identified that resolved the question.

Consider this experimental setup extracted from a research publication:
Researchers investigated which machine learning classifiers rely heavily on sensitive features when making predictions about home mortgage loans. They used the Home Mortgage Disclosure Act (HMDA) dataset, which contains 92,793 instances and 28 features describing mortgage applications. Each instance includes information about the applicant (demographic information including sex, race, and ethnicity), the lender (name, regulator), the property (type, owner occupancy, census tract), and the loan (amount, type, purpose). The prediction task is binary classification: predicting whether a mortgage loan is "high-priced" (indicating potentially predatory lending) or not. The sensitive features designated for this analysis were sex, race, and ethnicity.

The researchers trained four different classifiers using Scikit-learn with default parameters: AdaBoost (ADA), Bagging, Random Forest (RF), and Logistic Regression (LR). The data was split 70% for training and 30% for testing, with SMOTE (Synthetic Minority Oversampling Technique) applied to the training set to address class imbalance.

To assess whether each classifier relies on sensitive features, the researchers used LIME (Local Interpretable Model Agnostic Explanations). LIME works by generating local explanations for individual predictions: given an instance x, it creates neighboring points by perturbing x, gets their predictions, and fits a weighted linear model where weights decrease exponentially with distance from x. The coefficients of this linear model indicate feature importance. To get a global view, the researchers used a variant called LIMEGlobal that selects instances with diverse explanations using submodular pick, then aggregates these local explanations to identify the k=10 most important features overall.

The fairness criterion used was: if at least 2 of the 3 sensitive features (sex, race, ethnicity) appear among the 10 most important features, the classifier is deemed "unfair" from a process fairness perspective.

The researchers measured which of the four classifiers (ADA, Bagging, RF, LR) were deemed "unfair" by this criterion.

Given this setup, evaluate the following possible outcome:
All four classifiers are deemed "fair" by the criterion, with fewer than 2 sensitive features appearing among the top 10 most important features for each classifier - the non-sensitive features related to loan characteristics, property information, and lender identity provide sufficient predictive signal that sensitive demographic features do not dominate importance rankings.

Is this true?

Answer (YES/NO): YES